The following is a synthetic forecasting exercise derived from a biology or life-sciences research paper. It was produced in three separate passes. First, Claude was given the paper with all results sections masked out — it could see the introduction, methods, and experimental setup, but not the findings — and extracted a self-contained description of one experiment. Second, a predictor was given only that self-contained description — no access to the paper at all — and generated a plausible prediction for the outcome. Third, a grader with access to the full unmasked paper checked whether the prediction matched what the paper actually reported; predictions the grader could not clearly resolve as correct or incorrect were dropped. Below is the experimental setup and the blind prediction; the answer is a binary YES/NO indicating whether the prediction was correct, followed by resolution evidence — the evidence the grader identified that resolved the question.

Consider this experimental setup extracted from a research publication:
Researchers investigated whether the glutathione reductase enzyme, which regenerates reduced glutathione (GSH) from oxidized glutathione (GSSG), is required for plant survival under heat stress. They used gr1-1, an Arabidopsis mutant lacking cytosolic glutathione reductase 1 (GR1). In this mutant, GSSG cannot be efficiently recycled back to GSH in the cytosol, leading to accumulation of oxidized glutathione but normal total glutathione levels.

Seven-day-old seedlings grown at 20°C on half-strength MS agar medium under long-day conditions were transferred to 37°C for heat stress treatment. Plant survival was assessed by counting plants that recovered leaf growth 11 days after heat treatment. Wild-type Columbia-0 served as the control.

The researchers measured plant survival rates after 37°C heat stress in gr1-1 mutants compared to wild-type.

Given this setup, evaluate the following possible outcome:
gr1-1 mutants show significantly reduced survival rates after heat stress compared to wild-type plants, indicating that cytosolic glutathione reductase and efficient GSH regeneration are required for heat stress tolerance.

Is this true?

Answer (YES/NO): NO